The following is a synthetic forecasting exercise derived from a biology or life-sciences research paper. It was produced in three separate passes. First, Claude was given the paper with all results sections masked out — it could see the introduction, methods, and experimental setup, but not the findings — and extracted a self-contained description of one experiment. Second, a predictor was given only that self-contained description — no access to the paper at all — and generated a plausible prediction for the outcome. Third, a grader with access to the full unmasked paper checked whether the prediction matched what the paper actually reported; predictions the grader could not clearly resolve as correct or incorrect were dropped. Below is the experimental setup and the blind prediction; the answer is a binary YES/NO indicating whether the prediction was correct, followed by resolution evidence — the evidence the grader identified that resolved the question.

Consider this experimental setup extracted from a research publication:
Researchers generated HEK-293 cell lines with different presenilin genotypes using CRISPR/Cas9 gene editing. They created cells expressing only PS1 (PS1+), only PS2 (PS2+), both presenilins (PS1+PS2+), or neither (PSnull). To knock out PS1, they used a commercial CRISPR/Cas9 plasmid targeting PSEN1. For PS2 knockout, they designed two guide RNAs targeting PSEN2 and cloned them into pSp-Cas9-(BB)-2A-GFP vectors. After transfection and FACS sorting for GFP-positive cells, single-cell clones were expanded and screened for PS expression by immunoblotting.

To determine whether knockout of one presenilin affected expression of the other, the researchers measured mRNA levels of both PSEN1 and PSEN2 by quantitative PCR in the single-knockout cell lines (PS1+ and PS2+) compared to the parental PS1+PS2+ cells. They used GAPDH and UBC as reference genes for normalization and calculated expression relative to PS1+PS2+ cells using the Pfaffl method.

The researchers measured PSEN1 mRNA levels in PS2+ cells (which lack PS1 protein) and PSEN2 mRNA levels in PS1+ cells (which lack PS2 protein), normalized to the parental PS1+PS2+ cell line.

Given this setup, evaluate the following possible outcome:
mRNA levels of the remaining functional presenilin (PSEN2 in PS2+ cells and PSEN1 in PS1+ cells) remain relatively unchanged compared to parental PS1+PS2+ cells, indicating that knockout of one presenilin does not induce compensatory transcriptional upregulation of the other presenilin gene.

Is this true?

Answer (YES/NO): NO